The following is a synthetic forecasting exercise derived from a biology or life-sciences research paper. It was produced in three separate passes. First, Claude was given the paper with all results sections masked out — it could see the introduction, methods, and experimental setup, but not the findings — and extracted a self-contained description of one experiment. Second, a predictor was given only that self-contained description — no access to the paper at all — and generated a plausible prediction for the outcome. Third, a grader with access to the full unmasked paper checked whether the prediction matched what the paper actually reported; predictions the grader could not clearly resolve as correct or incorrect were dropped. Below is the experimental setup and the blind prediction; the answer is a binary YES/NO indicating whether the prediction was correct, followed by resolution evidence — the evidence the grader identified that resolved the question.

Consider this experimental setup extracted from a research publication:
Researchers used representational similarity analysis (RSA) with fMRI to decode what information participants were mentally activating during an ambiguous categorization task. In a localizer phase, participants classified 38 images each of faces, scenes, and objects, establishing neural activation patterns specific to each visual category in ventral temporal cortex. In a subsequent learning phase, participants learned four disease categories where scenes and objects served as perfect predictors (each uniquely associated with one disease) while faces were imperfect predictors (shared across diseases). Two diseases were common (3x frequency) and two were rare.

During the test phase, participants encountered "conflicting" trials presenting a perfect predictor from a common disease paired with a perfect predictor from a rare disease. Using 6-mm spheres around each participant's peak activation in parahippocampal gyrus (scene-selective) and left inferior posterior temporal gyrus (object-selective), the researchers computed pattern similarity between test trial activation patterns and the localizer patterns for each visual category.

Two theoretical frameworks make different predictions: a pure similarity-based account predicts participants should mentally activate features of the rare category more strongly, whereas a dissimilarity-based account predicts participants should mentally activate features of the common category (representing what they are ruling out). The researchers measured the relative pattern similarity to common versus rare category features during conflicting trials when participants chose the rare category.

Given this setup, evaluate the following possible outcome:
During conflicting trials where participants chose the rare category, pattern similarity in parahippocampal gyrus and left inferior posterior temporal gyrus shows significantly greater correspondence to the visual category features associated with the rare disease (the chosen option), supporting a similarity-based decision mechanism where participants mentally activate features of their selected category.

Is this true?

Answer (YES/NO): NO